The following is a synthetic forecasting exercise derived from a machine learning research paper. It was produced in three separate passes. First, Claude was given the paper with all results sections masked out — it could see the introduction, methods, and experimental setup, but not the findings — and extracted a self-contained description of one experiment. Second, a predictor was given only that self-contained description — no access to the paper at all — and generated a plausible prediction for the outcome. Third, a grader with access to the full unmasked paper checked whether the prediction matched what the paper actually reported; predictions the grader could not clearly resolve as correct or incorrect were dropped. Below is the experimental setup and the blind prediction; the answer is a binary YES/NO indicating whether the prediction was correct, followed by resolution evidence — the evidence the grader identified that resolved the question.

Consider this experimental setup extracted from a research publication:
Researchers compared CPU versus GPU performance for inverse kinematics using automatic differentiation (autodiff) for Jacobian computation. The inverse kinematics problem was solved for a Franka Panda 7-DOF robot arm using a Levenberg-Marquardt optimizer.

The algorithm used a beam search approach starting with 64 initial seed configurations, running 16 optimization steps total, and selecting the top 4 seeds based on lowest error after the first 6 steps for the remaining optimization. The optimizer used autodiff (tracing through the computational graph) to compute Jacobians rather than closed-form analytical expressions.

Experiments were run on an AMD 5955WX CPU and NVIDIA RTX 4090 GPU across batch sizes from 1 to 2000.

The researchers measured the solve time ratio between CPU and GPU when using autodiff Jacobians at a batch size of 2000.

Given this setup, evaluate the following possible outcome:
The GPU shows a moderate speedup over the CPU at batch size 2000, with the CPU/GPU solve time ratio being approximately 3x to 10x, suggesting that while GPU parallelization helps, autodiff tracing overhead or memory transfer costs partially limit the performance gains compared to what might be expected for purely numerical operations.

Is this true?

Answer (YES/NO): NO